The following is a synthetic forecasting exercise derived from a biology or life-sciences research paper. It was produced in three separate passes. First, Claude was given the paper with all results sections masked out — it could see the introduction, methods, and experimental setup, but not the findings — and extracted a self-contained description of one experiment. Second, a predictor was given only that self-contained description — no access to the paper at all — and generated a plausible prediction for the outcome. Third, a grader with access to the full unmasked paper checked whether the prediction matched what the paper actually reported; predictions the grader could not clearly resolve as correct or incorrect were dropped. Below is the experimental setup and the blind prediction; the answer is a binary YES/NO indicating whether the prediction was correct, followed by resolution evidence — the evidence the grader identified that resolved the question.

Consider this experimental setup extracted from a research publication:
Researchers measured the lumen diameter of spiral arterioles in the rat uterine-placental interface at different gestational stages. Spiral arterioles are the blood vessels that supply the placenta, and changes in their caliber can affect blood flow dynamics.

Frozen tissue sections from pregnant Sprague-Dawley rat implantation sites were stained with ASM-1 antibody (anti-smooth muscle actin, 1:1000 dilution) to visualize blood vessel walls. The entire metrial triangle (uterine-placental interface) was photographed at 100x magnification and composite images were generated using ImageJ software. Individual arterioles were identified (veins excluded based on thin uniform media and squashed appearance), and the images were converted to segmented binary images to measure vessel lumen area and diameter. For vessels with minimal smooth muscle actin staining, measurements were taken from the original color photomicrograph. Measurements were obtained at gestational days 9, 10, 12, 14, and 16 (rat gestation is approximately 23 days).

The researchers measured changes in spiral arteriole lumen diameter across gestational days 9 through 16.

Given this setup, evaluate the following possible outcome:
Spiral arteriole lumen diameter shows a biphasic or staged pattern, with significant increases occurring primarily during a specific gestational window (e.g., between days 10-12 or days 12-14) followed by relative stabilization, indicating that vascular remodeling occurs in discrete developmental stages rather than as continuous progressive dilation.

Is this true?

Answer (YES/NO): NO